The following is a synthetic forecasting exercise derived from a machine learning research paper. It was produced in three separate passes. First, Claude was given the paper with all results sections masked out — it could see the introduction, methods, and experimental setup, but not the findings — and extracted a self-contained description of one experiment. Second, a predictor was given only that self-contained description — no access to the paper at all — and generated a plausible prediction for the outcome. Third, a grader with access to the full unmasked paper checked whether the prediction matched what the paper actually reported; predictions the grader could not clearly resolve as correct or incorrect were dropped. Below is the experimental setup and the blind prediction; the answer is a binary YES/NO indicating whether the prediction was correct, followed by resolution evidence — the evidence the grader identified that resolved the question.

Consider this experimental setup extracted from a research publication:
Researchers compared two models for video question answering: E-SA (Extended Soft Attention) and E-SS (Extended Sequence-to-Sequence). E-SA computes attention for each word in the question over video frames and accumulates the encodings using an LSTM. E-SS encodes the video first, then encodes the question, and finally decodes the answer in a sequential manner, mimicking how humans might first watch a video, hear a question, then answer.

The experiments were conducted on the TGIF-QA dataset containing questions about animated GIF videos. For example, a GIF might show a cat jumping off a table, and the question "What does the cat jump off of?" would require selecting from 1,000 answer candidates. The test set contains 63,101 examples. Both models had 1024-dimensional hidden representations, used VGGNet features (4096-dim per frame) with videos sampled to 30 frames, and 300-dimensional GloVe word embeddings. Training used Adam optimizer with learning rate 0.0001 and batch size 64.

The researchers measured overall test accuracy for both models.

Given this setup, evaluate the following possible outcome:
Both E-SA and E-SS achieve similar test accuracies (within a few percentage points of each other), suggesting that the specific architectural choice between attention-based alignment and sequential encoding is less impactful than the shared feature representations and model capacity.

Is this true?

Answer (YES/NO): YES